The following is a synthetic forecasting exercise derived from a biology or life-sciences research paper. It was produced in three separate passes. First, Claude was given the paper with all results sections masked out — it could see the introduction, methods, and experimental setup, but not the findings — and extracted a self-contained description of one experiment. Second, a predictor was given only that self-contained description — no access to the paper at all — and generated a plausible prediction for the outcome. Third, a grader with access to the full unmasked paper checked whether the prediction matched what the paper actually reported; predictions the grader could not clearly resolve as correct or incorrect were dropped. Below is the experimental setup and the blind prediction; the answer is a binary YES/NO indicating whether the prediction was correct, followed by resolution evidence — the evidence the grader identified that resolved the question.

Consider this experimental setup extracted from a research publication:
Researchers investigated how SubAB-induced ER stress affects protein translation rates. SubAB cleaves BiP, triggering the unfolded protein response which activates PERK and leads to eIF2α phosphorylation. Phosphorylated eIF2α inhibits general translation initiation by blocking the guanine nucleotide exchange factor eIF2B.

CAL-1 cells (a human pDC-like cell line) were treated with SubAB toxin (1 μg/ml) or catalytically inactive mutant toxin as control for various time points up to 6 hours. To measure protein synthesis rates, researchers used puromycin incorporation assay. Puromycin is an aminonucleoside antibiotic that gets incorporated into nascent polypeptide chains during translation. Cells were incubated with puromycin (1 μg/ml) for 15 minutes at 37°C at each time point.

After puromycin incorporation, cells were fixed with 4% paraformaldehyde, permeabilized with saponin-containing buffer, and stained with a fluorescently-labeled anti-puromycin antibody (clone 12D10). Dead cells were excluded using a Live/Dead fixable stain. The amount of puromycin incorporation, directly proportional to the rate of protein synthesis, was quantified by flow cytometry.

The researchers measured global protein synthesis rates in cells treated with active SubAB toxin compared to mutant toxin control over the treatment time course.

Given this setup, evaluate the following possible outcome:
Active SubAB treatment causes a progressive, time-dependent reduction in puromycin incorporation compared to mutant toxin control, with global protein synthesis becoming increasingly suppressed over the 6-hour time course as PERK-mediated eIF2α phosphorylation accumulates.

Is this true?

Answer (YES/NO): NO